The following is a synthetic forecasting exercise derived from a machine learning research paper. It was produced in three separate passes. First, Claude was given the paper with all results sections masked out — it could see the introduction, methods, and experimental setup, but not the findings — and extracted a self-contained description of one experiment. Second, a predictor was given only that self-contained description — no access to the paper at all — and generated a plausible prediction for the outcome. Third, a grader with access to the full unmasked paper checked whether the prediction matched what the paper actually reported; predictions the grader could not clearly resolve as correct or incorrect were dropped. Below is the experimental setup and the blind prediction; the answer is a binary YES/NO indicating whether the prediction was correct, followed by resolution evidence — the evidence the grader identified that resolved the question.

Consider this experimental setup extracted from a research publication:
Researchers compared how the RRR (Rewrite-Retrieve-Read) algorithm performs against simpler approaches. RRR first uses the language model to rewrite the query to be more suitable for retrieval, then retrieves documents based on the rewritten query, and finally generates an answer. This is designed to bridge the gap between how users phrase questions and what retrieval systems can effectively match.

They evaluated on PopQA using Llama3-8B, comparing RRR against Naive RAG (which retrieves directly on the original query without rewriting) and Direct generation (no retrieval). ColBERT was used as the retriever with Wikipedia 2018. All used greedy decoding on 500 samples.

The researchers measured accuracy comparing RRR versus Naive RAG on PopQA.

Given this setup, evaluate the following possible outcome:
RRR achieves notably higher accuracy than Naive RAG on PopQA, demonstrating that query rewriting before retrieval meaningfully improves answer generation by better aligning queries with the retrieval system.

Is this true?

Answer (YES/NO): NO